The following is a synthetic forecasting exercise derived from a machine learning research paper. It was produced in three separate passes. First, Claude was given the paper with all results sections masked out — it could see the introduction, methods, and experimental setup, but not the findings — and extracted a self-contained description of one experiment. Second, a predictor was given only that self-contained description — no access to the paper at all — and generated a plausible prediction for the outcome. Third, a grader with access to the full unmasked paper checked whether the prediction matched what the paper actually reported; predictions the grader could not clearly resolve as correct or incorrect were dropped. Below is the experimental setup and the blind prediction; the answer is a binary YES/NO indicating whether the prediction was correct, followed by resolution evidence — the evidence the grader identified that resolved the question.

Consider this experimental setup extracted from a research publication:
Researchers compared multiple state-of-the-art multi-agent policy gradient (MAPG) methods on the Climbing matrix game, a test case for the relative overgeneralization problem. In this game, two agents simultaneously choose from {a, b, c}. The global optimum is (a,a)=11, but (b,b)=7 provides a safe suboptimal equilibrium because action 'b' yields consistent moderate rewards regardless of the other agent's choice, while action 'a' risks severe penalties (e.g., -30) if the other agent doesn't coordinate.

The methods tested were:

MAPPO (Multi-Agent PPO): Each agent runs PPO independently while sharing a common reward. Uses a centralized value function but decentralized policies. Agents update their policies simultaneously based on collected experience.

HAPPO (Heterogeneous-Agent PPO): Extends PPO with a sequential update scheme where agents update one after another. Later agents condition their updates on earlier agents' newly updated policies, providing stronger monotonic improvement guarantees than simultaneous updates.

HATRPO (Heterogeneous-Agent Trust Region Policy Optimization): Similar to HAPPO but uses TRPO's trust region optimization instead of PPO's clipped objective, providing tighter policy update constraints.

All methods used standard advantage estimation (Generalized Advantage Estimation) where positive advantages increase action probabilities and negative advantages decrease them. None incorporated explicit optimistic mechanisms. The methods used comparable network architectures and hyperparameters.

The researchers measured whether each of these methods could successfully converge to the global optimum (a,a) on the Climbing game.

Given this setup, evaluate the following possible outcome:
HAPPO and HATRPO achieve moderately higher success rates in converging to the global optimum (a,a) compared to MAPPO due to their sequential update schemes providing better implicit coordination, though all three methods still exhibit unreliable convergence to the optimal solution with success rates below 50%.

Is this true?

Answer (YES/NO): NO